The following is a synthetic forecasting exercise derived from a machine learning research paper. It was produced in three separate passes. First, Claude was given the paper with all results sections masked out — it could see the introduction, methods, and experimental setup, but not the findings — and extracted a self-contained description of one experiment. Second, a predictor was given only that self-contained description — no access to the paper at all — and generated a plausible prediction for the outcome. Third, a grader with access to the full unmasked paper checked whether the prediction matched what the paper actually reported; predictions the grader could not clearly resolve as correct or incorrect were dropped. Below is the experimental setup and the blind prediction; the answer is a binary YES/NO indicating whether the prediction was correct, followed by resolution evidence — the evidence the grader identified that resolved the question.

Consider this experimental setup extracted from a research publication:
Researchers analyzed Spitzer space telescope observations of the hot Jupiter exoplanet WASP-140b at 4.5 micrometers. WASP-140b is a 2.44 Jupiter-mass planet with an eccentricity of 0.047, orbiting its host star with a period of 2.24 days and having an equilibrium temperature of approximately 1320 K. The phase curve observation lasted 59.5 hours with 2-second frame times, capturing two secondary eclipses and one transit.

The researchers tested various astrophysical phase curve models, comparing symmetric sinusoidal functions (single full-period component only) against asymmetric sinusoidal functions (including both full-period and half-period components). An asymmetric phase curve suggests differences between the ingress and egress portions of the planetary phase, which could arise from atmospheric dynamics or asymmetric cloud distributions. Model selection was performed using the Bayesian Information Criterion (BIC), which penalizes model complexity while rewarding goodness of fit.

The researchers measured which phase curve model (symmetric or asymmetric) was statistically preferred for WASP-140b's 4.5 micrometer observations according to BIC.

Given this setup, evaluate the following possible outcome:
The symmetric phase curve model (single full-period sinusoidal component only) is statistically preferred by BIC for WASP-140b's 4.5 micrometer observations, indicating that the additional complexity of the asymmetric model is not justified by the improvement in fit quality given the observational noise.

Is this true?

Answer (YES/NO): NO